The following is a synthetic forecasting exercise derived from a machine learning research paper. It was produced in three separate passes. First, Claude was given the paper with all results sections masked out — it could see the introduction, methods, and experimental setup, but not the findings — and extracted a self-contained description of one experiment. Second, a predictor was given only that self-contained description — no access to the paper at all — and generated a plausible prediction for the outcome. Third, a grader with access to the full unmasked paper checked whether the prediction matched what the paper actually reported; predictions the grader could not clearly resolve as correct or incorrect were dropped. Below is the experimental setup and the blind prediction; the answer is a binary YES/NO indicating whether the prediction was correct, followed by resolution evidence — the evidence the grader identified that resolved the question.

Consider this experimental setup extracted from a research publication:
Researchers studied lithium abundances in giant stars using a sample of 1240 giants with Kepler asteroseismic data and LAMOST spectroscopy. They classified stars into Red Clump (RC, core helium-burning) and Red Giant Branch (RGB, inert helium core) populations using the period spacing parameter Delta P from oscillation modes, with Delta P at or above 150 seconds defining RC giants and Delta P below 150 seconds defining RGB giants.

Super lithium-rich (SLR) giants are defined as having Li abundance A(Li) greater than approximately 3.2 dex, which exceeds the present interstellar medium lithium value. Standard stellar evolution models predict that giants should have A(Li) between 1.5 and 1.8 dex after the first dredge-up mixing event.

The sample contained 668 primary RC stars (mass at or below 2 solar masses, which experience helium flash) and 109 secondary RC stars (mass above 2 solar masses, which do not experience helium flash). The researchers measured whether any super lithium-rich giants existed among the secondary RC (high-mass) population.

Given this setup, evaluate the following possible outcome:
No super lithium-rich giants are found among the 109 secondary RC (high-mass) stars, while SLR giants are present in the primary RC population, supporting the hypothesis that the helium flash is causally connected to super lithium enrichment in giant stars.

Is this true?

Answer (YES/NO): YES